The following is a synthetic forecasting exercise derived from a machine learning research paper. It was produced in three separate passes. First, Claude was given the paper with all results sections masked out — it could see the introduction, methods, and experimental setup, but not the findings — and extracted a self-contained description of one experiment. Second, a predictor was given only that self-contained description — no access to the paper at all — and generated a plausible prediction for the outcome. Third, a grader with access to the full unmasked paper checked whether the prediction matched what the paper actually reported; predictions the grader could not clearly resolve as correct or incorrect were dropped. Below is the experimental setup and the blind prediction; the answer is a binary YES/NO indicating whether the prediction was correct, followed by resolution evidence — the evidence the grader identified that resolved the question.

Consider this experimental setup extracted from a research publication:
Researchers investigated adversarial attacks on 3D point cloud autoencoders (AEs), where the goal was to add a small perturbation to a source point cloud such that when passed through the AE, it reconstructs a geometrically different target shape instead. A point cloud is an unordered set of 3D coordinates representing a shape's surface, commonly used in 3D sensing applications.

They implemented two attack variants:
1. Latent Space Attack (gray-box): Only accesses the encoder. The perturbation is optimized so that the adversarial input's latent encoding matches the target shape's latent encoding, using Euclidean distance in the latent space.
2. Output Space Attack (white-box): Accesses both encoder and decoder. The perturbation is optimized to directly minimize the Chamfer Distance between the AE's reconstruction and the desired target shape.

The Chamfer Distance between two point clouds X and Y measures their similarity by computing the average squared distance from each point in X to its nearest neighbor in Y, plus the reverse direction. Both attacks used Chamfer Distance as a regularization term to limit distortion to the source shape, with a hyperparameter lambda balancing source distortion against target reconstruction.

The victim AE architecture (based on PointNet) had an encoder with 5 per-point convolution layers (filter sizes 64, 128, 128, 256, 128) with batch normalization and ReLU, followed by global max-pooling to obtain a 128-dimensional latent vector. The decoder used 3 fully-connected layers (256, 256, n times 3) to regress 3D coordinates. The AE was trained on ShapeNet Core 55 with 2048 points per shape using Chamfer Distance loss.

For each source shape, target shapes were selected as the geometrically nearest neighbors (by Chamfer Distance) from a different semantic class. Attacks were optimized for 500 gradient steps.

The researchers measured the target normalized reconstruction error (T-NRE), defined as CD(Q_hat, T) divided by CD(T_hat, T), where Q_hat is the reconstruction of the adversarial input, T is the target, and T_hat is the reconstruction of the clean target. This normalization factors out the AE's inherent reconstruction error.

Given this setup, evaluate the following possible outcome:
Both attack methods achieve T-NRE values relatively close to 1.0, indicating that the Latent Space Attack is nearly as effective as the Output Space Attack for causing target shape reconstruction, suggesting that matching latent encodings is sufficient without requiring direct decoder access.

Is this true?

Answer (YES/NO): NO